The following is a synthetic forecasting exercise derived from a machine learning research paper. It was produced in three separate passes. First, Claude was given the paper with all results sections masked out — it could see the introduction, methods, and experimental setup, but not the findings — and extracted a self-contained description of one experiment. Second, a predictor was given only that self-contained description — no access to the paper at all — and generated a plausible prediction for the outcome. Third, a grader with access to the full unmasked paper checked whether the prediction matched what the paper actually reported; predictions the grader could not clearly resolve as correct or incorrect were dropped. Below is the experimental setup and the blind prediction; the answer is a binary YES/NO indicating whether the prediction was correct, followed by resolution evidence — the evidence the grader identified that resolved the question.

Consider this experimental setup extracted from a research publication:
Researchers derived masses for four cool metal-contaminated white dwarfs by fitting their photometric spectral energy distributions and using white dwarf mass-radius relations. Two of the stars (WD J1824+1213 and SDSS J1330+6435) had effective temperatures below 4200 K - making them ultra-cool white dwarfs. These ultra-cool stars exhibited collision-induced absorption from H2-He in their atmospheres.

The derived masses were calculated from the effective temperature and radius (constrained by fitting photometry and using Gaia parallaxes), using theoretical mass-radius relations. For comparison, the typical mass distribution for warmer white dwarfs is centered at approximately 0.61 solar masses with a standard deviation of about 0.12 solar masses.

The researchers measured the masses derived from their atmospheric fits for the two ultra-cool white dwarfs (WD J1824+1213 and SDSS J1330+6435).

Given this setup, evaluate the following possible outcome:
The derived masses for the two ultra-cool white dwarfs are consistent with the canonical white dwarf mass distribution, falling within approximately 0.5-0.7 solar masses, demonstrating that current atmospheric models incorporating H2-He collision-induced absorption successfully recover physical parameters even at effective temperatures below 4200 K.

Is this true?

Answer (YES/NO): NO